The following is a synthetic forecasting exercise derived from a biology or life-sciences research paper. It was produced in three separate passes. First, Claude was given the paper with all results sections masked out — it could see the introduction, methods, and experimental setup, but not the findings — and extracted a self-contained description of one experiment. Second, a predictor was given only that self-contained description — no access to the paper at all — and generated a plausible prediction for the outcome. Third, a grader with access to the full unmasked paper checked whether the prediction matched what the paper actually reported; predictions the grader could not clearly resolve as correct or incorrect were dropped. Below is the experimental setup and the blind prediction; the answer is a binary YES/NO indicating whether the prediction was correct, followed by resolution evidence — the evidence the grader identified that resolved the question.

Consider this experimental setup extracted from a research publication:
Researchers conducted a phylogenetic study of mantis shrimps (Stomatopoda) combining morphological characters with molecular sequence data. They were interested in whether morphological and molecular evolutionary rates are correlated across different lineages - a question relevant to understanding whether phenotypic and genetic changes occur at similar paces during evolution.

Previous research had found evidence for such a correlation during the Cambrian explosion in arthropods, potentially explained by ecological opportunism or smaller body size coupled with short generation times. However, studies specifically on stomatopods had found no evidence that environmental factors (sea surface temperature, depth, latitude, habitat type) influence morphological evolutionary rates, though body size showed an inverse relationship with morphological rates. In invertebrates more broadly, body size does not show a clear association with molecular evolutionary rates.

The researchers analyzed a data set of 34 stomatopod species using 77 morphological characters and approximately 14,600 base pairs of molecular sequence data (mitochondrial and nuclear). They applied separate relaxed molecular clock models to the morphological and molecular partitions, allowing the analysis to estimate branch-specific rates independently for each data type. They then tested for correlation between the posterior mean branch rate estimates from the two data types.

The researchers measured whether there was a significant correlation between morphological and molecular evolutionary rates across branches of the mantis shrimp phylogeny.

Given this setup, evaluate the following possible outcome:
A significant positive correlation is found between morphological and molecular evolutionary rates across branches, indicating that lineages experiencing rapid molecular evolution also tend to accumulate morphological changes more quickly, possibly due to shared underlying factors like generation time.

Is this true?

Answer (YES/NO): NO